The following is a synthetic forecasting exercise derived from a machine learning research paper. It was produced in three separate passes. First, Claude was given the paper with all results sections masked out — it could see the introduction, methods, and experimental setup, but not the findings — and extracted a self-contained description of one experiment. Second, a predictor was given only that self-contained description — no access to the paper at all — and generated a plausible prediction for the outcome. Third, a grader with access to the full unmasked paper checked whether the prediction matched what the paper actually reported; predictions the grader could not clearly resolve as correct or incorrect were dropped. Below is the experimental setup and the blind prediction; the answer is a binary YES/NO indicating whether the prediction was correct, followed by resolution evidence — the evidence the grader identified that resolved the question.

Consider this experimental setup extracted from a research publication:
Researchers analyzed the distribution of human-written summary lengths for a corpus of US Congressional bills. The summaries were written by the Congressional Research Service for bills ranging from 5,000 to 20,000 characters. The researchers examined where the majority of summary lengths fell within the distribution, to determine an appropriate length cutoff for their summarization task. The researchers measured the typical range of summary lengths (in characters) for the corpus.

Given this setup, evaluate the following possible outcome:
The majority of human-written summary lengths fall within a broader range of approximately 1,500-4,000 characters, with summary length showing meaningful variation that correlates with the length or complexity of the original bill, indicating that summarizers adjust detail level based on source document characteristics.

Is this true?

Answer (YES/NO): NO